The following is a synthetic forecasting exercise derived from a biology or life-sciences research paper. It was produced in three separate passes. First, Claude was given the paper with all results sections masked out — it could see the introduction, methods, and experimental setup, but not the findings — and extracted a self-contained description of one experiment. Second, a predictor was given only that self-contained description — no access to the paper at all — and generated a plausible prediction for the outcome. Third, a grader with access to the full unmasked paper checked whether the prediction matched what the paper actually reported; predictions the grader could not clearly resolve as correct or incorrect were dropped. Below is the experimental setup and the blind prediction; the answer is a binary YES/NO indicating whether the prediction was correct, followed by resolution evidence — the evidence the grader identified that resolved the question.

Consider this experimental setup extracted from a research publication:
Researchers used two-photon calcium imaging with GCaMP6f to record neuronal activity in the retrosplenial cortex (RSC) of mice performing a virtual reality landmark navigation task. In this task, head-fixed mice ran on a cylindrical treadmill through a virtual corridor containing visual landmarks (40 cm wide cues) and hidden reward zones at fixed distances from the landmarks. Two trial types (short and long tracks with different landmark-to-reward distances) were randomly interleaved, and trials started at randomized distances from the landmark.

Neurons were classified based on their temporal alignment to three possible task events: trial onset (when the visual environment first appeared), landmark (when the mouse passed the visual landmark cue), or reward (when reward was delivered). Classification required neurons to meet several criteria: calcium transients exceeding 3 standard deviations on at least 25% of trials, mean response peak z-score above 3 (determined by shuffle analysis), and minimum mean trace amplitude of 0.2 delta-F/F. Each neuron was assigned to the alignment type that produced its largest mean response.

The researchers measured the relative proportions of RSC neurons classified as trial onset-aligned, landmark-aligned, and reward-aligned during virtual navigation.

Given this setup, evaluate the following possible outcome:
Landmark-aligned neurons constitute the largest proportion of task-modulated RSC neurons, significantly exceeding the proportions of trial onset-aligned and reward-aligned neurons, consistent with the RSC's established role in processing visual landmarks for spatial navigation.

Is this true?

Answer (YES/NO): YES